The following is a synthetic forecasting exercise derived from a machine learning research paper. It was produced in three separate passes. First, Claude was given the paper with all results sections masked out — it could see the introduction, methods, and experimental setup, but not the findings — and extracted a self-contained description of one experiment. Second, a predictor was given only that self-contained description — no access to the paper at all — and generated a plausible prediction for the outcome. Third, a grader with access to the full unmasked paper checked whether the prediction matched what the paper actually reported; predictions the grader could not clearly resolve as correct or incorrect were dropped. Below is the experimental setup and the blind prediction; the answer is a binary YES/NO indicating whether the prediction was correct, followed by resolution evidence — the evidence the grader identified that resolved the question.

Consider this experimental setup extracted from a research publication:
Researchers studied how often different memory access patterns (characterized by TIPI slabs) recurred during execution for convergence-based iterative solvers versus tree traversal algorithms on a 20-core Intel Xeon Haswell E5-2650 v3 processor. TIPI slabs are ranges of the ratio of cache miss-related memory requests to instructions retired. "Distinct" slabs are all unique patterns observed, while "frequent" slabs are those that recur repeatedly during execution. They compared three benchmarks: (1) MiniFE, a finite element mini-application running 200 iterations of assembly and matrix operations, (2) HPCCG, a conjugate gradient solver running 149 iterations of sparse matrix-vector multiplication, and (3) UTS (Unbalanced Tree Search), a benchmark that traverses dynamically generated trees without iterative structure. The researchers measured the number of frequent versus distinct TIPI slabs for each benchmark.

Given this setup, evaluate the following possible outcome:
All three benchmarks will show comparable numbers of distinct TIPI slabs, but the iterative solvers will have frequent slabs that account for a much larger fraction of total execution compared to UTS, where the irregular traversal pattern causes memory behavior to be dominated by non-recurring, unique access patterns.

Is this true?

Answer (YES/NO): NO